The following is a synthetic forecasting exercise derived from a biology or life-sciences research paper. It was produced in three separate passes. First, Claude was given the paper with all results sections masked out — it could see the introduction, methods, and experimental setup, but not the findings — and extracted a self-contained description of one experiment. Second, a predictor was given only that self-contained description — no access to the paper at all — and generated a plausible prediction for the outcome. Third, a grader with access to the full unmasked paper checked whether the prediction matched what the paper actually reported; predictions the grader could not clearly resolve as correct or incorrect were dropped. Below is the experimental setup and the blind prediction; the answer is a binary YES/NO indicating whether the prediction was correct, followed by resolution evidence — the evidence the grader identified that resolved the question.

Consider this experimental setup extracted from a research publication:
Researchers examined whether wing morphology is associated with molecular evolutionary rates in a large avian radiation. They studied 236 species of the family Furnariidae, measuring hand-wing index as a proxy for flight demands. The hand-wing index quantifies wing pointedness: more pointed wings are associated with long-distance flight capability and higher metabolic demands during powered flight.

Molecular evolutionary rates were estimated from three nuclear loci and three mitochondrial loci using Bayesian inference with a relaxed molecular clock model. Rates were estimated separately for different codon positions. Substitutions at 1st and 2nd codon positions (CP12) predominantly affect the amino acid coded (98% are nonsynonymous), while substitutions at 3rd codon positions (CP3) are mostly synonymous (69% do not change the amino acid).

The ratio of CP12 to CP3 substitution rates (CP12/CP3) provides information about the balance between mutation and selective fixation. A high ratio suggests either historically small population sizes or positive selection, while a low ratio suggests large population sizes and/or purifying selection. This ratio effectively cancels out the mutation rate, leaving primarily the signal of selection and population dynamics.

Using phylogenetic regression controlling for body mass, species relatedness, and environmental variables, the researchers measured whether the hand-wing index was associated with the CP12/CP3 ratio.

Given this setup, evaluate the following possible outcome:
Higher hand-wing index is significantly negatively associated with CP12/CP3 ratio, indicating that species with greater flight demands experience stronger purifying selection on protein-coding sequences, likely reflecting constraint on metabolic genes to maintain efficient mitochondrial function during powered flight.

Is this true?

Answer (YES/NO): NO